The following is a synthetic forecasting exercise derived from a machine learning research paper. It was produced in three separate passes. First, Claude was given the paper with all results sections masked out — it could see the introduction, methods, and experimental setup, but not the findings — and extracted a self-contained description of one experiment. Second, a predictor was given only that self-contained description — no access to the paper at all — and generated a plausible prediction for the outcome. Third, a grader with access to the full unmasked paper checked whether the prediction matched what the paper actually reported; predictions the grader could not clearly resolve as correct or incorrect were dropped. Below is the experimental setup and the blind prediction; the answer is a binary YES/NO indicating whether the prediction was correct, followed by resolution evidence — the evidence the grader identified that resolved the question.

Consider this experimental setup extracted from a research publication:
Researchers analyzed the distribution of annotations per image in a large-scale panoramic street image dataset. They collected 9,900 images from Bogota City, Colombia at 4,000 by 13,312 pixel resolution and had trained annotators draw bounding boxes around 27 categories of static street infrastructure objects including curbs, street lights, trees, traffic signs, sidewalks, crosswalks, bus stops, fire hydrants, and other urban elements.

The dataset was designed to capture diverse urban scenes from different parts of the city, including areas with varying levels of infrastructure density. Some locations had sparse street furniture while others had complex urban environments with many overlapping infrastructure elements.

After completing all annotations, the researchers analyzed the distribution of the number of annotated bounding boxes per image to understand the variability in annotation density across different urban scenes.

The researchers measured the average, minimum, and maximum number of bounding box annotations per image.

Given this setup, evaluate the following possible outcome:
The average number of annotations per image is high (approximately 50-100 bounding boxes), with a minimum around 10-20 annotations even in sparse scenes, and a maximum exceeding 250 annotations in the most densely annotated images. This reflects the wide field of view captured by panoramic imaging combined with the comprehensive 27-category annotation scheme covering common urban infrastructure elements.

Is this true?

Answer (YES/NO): NO